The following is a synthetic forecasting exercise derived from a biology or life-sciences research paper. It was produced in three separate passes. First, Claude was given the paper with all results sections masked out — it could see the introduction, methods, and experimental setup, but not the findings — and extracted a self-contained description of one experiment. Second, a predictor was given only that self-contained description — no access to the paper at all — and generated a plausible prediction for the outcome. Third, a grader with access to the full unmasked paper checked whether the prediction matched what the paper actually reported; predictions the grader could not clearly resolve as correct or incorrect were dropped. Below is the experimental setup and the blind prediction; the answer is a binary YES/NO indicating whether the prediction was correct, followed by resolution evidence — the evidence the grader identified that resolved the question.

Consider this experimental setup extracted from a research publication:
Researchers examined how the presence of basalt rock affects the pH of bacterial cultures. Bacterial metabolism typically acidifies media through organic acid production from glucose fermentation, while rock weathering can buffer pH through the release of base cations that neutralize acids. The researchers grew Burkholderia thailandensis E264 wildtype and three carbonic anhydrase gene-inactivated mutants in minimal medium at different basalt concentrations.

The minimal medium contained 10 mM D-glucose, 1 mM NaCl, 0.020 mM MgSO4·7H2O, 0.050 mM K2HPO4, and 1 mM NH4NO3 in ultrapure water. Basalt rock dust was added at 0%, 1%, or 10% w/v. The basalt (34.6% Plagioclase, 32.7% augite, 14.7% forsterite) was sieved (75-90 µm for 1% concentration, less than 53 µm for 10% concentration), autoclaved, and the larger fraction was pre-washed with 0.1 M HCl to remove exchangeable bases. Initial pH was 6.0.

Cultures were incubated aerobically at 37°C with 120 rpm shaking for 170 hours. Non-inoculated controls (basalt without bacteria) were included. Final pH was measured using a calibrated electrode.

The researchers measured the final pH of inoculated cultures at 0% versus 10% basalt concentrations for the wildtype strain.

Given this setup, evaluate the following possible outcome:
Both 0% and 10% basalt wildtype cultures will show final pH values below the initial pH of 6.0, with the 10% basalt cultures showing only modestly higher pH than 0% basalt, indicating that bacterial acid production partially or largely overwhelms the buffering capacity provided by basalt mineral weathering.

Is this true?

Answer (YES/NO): NO